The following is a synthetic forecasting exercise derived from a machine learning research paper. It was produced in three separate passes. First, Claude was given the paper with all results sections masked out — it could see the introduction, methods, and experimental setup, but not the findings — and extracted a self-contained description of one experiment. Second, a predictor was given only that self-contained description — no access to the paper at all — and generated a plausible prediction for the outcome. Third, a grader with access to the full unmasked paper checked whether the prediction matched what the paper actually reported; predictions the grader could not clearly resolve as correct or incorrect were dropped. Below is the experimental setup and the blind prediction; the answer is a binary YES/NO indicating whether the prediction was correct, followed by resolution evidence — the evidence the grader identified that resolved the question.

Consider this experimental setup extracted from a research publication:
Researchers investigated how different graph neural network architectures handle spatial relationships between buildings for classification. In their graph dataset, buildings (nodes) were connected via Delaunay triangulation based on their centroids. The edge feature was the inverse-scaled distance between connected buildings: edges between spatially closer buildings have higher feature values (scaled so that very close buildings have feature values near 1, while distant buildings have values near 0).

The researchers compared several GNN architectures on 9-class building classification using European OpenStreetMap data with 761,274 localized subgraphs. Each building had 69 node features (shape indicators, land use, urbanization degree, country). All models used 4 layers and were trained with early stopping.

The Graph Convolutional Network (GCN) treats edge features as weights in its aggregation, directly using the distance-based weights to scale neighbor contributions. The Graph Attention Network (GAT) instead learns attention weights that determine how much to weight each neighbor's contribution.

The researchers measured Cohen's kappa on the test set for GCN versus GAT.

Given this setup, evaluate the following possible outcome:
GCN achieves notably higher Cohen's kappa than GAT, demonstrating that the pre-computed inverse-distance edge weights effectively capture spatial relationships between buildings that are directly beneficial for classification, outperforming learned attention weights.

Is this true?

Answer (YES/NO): NO